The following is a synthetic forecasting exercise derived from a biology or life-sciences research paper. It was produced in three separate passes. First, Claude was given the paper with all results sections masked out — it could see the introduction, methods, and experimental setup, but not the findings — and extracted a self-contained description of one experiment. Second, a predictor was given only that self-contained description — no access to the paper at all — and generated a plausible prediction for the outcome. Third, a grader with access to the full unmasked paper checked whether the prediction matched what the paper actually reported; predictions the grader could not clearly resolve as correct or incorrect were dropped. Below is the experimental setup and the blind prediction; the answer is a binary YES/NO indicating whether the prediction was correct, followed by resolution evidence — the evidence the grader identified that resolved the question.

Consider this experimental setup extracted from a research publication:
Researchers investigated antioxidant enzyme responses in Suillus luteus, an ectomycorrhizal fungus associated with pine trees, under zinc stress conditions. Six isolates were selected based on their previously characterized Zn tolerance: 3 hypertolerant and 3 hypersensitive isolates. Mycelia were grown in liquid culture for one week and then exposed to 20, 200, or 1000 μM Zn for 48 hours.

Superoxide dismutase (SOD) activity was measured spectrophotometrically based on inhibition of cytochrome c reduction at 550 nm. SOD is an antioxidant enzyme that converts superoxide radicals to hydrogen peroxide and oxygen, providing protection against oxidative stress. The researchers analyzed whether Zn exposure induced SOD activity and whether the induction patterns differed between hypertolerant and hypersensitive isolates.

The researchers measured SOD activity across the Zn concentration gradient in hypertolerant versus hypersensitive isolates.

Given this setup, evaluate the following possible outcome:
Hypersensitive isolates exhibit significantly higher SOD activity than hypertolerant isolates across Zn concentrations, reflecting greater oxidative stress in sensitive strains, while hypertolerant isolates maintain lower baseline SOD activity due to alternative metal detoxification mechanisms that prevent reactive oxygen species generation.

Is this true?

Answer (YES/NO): NO